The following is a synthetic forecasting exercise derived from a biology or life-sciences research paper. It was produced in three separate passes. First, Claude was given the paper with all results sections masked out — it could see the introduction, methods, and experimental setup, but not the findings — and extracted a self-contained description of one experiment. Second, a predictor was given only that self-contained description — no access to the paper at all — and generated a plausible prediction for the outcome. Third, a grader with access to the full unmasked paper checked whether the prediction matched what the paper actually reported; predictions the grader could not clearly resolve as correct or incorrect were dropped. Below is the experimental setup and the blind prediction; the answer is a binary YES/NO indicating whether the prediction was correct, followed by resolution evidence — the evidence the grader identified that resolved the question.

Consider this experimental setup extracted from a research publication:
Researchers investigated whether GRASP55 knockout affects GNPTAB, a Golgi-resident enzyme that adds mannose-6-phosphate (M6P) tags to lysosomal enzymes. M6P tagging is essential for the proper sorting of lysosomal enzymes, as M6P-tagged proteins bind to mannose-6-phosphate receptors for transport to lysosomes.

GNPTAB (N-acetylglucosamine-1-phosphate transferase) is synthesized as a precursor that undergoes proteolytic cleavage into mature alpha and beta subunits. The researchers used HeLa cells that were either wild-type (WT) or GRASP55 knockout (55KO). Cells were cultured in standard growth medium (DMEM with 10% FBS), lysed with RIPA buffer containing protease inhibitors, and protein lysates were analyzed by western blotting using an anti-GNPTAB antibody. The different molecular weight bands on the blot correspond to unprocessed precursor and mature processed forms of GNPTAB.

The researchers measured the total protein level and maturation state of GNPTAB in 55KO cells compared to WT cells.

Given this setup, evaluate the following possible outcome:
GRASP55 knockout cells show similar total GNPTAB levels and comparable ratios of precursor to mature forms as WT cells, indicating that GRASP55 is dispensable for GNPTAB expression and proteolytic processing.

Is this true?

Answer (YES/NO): NO